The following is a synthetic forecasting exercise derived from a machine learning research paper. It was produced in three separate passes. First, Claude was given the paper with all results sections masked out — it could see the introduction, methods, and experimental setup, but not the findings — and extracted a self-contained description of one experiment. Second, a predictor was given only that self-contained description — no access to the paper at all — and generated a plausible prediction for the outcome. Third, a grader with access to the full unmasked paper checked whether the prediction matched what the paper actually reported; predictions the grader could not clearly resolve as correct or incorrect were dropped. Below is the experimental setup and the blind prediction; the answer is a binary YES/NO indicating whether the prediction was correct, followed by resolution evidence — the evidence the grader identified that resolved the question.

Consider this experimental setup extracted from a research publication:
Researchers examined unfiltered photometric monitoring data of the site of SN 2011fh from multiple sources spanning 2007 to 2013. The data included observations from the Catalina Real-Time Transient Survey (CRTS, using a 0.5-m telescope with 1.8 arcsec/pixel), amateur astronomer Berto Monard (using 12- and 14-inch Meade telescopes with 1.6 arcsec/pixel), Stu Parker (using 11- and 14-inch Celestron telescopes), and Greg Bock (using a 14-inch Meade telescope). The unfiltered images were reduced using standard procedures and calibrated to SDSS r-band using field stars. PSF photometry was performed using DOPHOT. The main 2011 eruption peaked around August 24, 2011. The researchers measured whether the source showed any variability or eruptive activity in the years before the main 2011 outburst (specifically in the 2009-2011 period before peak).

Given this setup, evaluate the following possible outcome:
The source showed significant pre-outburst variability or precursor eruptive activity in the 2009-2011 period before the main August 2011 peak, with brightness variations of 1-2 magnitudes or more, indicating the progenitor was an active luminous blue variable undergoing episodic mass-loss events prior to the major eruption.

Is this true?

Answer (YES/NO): YES